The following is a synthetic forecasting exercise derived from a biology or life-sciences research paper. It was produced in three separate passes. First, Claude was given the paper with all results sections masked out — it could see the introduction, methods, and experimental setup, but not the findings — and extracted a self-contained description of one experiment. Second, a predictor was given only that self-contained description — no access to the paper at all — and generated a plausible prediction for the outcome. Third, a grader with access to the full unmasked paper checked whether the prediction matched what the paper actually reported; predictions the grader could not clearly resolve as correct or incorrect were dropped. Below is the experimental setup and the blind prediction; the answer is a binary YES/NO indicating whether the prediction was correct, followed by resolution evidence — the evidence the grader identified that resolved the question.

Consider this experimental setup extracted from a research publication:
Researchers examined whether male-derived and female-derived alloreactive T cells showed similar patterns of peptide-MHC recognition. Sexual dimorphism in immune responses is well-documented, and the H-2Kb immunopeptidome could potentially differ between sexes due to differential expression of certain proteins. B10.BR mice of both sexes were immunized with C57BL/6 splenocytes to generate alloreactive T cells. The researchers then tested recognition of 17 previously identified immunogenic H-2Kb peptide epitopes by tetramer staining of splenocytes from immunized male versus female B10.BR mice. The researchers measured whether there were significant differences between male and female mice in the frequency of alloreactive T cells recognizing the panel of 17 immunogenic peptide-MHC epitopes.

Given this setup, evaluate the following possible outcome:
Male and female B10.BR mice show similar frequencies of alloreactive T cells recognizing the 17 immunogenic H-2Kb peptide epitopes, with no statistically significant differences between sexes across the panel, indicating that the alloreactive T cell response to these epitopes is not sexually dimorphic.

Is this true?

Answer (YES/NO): YES